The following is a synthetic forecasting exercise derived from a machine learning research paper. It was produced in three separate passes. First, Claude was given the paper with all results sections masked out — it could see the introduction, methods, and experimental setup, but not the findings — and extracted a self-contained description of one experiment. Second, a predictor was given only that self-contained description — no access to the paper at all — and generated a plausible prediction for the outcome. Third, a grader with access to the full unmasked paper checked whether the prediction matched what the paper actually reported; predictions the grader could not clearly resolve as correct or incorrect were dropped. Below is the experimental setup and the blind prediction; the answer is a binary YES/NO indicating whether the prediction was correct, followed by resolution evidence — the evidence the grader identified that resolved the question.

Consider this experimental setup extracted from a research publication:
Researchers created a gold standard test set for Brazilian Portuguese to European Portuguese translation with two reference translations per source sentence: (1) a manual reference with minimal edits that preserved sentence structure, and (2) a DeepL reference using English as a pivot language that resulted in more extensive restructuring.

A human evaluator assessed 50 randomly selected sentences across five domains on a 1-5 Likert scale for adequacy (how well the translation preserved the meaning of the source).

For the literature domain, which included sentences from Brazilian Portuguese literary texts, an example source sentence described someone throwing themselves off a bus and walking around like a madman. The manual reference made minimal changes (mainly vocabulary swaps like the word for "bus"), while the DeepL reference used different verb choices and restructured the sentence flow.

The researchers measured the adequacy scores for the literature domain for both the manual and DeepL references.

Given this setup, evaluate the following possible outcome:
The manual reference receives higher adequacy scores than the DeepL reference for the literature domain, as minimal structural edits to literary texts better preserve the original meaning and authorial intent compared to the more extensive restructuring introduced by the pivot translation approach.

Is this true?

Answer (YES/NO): YES